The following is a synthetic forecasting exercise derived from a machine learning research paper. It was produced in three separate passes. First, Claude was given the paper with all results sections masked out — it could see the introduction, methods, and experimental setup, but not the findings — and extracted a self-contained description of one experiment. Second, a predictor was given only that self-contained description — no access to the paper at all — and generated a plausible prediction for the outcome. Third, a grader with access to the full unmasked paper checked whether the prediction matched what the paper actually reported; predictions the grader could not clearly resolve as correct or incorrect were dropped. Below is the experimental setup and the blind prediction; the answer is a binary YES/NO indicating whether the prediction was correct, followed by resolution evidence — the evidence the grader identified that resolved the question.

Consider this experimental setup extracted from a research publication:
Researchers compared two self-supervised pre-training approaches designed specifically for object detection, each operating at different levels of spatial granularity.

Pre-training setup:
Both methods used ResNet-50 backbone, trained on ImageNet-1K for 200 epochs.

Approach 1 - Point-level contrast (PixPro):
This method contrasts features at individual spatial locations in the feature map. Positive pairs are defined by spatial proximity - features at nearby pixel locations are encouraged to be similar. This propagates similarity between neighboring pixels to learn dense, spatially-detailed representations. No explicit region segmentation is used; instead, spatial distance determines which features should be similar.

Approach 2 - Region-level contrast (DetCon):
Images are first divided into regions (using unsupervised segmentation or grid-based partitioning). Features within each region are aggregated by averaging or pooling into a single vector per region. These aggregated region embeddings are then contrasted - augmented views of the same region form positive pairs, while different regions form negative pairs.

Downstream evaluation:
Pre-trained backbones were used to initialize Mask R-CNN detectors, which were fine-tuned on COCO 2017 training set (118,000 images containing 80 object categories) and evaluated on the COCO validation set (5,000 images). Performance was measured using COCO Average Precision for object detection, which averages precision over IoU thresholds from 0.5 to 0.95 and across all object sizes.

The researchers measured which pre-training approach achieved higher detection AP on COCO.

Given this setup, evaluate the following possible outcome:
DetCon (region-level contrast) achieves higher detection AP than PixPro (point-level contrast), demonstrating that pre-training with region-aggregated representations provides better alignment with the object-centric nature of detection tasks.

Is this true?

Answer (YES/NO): YES